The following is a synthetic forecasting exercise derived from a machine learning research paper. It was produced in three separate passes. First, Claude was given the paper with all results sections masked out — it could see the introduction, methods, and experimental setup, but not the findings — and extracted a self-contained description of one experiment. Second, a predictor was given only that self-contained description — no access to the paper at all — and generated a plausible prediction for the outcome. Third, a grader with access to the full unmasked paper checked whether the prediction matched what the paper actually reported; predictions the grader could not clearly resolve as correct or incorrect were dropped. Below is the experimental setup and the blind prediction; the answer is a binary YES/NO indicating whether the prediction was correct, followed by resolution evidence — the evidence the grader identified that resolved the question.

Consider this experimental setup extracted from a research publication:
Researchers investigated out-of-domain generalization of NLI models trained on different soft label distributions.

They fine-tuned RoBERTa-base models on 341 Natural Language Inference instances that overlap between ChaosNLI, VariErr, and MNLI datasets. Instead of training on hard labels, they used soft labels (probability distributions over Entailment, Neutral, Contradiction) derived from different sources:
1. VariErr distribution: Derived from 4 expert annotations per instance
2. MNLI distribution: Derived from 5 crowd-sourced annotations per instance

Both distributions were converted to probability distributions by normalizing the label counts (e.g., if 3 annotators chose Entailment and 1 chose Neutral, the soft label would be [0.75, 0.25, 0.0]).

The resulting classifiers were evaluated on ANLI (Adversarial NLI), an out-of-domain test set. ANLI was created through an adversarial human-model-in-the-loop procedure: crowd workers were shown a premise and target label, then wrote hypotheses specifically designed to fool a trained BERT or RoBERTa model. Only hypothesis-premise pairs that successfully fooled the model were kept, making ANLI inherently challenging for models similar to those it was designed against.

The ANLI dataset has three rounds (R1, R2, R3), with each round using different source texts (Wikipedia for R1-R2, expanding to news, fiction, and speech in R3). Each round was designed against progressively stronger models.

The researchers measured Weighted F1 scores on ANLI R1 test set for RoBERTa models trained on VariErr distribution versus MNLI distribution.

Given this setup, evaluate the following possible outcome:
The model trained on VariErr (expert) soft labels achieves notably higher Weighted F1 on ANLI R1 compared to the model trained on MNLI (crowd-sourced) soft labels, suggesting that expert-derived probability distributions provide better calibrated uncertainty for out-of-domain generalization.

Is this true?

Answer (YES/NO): YES